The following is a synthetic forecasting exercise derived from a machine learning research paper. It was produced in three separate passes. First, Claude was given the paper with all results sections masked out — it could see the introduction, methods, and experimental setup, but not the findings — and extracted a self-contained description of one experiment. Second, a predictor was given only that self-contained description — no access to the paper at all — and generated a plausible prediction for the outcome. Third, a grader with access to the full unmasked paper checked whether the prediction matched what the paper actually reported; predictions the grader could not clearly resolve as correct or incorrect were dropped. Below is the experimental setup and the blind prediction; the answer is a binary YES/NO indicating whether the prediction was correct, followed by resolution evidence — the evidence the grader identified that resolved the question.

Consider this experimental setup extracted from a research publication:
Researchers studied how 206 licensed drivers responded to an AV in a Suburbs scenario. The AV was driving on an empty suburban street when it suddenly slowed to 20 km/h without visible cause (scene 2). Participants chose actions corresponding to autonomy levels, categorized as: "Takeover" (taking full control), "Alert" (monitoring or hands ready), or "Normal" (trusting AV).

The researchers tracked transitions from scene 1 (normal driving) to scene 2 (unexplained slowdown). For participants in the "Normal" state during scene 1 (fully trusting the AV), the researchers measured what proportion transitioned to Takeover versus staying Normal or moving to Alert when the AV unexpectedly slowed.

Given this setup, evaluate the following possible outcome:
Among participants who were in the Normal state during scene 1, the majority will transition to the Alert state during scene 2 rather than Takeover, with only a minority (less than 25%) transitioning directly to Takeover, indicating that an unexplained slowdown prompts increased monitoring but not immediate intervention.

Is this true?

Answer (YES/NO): NO